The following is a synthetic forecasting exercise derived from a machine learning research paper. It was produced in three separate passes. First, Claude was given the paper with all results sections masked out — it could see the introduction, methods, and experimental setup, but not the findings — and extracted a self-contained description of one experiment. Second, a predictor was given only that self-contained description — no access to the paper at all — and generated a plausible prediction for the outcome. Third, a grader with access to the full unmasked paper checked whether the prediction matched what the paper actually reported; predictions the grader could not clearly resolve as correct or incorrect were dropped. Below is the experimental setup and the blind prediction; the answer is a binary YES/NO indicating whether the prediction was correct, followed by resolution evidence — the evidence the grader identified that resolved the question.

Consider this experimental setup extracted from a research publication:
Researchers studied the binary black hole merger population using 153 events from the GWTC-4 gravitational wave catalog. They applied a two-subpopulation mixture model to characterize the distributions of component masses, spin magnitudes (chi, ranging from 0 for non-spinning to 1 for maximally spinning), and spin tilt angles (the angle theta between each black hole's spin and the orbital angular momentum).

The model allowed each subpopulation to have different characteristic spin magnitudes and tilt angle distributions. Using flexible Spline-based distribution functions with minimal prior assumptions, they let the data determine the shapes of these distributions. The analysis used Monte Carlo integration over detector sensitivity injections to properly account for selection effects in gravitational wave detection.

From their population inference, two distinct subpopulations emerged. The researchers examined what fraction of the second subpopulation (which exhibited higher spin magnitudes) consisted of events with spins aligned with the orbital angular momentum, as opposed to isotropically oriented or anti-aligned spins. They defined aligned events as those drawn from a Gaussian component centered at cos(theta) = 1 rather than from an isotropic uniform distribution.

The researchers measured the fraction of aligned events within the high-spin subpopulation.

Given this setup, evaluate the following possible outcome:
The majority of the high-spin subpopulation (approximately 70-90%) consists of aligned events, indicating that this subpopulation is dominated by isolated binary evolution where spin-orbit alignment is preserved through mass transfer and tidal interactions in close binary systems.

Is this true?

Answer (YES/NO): NO